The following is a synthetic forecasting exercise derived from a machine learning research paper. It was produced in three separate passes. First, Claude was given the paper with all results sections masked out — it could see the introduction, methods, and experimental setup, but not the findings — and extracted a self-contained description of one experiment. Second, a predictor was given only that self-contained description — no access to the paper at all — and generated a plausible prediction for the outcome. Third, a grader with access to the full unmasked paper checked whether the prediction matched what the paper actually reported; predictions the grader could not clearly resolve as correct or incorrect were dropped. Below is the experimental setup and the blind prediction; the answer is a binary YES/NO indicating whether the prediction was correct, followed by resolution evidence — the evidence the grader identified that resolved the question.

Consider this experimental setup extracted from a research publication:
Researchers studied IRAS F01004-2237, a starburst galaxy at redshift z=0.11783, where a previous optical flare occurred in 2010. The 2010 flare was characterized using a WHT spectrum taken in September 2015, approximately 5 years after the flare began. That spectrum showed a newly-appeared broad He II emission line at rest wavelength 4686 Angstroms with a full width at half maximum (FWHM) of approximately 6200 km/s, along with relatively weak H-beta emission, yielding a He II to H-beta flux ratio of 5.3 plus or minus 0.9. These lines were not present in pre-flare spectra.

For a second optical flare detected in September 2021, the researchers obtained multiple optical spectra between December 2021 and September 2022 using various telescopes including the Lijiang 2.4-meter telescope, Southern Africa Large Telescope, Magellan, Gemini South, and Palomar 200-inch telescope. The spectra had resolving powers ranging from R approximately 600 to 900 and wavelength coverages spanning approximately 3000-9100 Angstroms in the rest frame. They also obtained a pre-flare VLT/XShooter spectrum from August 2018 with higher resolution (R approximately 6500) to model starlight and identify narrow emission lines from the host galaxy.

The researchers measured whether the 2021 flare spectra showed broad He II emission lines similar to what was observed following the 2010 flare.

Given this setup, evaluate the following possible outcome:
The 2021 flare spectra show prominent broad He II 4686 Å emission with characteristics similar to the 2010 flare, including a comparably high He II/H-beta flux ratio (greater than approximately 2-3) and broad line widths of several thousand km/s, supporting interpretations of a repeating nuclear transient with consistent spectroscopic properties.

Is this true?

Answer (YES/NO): NO